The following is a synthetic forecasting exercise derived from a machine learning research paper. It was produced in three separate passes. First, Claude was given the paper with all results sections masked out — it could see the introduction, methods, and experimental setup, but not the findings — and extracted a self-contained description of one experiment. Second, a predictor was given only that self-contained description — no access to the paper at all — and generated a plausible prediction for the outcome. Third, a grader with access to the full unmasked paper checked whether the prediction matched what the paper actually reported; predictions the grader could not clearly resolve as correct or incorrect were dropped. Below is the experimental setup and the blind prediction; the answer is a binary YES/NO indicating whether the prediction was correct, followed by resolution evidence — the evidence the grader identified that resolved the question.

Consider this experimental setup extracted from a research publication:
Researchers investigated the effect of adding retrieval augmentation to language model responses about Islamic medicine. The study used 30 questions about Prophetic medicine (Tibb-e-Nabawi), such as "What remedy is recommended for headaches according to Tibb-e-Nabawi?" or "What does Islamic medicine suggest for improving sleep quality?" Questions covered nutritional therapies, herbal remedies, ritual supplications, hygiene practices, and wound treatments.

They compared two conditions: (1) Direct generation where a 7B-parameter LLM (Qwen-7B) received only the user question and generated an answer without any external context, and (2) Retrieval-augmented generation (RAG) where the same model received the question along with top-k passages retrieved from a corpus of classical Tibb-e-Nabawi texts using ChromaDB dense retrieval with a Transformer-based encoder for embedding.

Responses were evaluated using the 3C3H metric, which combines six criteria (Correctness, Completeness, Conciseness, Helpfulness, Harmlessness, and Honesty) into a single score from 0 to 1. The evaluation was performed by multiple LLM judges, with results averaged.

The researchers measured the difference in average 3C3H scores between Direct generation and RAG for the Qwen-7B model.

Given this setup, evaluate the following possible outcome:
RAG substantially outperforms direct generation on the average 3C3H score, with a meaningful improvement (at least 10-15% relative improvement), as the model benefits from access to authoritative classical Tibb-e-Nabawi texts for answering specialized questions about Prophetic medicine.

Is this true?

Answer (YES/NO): YES